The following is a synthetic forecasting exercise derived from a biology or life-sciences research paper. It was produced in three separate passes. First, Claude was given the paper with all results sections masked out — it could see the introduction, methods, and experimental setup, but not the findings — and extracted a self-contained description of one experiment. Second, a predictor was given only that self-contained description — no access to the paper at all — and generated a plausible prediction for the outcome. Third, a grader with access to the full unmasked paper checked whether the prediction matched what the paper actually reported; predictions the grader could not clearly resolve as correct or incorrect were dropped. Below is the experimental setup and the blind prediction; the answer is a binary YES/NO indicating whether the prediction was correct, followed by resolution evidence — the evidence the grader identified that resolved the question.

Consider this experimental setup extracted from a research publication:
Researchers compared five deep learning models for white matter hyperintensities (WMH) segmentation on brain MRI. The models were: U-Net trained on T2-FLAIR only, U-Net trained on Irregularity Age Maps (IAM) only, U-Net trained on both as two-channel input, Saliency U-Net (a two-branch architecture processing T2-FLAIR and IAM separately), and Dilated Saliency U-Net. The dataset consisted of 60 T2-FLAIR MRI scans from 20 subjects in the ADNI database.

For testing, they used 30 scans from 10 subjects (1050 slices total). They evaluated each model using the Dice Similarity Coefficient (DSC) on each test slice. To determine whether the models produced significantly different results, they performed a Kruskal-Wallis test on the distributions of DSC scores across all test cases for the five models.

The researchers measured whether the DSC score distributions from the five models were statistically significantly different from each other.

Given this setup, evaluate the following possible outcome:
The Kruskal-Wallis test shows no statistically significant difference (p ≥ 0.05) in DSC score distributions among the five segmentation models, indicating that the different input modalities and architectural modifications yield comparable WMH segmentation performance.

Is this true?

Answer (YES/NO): YES